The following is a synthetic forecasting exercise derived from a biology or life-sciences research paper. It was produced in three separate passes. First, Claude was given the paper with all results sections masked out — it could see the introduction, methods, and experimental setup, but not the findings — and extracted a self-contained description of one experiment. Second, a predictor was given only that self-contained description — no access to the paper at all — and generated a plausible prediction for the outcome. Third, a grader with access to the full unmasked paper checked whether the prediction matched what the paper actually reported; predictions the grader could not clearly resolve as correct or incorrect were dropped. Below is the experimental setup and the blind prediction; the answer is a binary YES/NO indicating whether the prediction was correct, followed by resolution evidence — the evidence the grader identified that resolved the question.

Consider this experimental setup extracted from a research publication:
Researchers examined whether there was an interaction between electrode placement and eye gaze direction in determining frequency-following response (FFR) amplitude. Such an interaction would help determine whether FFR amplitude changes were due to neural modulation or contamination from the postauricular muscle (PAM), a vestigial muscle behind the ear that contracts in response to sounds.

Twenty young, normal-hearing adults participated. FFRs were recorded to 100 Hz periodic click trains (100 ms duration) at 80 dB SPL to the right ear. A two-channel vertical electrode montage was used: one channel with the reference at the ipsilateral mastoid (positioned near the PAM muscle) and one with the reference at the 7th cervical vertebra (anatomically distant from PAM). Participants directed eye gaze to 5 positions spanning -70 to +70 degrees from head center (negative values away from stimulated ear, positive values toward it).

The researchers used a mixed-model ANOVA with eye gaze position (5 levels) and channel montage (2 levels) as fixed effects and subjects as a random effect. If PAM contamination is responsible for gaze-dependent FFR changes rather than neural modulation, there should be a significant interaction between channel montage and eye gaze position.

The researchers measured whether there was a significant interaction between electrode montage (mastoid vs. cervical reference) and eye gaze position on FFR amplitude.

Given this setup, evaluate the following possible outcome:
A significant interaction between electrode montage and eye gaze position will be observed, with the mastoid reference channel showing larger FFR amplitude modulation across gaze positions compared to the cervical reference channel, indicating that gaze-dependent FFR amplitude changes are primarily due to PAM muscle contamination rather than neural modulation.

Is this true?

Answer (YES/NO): YES